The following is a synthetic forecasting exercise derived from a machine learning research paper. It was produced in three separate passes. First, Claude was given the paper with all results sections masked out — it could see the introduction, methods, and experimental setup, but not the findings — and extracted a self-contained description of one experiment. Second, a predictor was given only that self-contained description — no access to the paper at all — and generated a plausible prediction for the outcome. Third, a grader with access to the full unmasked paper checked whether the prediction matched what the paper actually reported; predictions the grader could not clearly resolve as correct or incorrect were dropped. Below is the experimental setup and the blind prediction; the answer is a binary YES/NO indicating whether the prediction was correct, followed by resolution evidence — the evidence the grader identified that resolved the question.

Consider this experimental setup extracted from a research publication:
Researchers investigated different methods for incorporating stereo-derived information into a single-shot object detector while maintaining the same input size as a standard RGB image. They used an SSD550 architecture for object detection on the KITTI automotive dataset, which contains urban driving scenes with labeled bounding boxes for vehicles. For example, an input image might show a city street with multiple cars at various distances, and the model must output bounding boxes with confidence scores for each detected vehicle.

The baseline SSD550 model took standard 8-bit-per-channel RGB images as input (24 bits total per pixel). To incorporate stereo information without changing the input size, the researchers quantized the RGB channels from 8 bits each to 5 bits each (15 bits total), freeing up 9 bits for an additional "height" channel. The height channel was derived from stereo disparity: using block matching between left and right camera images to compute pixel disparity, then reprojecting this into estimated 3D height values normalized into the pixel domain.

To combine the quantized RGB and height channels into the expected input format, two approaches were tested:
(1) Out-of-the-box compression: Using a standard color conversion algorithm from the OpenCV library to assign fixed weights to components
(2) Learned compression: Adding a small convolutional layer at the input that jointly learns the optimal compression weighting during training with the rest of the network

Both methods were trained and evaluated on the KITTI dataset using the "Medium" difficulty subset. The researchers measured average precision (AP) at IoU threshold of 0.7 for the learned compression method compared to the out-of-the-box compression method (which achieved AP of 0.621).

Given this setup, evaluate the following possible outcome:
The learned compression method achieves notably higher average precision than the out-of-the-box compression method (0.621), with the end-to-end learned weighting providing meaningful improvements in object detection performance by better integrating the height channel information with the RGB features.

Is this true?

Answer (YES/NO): YES